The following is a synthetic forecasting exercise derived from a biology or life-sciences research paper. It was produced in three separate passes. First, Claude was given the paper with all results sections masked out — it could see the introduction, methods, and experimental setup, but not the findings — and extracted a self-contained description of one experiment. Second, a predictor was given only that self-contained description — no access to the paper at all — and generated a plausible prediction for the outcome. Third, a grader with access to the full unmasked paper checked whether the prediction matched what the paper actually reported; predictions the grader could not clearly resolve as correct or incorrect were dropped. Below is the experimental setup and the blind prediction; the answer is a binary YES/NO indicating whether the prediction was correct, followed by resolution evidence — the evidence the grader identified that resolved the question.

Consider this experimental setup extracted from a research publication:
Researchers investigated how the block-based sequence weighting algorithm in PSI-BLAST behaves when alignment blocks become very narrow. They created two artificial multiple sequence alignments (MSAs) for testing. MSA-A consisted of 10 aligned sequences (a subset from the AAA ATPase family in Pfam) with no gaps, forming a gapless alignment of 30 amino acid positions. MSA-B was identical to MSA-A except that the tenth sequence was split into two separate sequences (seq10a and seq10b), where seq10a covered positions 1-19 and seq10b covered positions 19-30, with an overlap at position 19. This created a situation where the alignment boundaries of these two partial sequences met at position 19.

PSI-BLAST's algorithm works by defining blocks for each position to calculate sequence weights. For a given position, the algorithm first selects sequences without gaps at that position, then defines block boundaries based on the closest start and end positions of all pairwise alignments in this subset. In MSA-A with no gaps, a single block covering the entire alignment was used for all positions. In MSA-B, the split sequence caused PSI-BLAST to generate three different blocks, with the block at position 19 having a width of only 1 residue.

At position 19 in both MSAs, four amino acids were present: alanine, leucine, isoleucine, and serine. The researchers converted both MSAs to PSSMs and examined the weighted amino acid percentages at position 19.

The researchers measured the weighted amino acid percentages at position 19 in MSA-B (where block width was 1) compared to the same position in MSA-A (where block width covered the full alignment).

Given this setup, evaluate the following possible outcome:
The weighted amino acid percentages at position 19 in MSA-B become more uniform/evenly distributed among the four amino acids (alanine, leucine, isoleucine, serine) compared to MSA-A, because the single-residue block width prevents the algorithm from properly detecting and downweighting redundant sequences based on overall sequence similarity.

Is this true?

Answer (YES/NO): YES